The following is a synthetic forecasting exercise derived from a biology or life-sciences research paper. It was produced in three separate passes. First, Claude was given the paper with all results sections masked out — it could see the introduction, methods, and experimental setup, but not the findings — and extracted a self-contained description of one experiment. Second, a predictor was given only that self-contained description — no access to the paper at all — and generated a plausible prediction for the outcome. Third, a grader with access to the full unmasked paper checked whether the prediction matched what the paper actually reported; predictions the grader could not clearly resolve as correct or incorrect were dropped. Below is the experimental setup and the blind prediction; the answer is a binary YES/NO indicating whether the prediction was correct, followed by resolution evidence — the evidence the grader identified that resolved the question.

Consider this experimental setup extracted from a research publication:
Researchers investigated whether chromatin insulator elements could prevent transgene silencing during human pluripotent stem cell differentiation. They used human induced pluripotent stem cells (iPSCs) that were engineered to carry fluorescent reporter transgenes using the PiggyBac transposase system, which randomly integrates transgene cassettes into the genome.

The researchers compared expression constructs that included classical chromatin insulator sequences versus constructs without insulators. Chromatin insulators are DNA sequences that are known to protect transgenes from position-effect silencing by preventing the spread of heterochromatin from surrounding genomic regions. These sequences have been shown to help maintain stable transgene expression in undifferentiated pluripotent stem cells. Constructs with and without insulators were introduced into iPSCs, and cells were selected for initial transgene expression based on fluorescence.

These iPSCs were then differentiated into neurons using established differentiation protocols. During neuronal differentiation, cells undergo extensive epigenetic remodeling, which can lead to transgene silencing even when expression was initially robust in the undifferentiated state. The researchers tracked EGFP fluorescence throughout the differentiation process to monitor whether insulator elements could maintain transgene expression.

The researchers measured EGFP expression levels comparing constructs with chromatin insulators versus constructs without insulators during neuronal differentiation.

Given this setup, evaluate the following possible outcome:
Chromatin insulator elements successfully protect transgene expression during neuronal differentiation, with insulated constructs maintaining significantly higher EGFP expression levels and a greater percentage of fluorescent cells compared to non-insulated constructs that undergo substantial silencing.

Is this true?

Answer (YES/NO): NO